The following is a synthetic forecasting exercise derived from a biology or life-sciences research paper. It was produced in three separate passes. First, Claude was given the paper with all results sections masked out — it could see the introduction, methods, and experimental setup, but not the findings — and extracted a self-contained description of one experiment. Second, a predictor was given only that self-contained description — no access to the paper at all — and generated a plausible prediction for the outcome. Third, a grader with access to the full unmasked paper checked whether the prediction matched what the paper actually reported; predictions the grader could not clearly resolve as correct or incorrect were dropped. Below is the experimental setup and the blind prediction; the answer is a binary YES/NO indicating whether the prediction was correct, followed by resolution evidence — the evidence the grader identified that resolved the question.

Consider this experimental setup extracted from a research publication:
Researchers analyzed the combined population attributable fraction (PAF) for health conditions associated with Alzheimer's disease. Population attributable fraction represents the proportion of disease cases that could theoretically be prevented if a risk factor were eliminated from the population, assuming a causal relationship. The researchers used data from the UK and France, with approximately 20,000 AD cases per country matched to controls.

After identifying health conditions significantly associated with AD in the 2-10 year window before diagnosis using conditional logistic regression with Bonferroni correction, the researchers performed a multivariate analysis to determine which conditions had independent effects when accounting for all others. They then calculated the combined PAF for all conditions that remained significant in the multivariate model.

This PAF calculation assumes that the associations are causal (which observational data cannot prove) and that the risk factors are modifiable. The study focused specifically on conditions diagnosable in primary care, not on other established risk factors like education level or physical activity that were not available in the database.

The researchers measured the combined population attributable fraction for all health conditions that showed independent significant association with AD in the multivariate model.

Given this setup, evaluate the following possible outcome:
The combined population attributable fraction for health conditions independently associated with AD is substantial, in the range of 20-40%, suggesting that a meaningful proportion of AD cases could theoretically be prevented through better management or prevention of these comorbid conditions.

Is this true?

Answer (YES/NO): NO